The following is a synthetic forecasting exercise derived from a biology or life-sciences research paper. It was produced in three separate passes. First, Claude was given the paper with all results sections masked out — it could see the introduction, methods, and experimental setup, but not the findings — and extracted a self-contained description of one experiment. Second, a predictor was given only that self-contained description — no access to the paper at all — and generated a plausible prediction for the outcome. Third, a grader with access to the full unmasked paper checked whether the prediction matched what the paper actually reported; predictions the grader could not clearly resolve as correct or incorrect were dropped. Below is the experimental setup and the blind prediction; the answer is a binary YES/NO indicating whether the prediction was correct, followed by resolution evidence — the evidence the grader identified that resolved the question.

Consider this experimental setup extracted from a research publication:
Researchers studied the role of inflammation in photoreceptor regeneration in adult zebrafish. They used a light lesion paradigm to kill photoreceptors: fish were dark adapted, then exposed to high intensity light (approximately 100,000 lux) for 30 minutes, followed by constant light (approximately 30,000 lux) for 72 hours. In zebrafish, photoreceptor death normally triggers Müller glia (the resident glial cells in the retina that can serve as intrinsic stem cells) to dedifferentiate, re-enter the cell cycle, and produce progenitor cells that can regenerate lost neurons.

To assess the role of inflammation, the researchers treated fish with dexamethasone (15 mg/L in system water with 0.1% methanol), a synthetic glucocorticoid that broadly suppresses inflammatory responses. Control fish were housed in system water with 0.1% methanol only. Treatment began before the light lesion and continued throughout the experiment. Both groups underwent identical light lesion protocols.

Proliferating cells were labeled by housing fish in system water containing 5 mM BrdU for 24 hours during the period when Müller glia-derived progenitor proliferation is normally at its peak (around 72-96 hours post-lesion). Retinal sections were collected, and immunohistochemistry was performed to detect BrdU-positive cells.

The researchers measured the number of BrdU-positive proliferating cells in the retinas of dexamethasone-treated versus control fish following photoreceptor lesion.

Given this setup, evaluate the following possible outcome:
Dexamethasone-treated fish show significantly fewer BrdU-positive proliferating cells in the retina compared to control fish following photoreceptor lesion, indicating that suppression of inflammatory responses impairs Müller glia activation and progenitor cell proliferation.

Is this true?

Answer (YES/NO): YES